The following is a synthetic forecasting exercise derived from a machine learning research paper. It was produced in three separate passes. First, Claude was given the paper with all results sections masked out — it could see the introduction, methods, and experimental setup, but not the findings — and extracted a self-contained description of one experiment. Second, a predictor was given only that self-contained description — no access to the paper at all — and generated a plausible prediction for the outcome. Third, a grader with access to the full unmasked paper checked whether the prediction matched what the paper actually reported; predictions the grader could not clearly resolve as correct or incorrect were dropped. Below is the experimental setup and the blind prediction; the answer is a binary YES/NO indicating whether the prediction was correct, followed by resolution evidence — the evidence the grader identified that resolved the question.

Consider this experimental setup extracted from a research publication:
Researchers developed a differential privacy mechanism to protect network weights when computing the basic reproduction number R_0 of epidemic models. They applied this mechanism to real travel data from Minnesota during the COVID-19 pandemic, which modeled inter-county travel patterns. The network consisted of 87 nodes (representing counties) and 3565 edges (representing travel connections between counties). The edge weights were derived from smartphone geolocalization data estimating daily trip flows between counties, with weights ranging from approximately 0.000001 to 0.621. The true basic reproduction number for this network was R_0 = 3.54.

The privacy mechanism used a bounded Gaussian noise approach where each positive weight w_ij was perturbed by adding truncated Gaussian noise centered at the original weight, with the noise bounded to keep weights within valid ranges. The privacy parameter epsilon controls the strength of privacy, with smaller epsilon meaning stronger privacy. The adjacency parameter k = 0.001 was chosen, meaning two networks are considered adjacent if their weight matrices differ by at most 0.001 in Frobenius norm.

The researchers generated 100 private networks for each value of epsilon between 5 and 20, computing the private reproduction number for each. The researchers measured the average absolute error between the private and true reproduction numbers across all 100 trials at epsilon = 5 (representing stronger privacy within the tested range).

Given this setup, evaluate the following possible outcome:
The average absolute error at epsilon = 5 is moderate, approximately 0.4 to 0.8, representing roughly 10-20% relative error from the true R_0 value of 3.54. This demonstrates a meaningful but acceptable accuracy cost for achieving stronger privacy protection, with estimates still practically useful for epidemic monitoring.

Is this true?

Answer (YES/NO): YES